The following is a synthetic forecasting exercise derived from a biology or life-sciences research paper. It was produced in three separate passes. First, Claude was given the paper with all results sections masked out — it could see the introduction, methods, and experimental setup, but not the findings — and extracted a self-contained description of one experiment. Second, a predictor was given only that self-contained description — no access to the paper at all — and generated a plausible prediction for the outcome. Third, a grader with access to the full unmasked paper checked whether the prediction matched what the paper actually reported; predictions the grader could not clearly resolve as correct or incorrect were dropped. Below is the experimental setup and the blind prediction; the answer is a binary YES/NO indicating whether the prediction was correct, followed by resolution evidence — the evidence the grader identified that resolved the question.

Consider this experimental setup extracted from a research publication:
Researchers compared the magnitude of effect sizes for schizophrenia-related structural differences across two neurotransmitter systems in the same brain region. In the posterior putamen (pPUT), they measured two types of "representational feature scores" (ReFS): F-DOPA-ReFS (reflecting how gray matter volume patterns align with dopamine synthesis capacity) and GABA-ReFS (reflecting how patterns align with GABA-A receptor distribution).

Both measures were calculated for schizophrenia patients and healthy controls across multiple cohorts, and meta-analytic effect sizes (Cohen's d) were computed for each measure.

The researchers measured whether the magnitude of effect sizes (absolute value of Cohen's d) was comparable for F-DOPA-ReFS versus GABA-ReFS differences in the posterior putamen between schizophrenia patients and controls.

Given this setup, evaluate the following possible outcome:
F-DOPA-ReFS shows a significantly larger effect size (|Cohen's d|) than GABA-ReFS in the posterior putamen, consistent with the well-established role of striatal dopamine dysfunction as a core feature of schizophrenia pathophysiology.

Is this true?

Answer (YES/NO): NO